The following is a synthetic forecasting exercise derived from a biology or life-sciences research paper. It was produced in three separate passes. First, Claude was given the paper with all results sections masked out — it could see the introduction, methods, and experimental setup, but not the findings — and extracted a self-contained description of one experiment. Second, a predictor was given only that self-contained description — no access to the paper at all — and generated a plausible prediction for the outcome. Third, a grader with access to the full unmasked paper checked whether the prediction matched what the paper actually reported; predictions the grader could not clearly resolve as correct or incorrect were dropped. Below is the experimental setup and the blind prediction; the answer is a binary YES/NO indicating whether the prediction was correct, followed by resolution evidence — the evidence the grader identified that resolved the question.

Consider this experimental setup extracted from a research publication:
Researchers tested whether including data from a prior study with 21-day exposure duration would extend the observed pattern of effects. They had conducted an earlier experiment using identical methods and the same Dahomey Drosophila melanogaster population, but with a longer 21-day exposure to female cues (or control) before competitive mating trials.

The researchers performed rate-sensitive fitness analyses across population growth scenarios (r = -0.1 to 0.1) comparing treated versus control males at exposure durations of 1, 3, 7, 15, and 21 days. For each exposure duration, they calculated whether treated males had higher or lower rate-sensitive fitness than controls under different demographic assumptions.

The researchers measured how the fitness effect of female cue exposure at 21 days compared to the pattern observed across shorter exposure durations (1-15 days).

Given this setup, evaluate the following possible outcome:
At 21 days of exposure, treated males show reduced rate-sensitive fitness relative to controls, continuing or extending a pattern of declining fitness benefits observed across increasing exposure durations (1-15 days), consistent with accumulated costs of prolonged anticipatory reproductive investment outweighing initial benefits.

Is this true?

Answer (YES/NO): YES